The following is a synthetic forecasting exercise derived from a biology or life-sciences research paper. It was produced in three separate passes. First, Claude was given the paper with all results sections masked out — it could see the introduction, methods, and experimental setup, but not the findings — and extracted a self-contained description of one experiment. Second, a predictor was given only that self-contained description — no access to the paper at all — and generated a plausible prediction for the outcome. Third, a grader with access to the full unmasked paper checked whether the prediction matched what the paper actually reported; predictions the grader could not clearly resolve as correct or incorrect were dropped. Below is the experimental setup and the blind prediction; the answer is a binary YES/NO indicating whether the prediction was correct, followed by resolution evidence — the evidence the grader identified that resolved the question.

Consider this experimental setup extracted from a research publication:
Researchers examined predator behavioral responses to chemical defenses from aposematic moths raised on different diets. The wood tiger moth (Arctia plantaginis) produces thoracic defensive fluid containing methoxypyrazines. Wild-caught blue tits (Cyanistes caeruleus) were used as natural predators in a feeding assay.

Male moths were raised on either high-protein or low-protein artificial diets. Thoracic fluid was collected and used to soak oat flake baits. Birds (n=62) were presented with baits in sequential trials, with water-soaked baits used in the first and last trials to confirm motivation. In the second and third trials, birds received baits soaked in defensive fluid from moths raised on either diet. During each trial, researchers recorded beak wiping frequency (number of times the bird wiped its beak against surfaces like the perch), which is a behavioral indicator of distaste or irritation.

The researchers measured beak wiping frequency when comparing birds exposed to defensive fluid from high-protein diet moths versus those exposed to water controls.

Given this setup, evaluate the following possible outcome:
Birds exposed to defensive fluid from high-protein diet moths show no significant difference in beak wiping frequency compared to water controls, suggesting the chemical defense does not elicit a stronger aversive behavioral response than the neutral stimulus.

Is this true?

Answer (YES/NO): YES